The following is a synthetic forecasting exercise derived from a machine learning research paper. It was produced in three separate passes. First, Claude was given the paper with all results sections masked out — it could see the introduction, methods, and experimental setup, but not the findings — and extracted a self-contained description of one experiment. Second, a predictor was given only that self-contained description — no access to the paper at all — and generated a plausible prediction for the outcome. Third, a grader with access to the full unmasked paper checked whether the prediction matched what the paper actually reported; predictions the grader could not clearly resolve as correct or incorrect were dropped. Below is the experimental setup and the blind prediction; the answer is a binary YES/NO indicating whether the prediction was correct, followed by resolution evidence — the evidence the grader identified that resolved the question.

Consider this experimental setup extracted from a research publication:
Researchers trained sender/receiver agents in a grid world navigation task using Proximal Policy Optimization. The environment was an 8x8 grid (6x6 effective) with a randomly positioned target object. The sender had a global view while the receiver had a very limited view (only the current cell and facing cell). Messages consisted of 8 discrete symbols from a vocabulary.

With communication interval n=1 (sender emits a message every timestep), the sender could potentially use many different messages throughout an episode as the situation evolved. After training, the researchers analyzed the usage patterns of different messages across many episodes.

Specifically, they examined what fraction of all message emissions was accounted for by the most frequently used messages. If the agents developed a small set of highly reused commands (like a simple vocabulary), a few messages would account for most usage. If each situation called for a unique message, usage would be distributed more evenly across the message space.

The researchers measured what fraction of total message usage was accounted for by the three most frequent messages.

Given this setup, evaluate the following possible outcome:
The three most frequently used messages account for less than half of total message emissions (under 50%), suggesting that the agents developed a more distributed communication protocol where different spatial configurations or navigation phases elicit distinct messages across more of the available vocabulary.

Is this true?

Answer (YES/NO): YES